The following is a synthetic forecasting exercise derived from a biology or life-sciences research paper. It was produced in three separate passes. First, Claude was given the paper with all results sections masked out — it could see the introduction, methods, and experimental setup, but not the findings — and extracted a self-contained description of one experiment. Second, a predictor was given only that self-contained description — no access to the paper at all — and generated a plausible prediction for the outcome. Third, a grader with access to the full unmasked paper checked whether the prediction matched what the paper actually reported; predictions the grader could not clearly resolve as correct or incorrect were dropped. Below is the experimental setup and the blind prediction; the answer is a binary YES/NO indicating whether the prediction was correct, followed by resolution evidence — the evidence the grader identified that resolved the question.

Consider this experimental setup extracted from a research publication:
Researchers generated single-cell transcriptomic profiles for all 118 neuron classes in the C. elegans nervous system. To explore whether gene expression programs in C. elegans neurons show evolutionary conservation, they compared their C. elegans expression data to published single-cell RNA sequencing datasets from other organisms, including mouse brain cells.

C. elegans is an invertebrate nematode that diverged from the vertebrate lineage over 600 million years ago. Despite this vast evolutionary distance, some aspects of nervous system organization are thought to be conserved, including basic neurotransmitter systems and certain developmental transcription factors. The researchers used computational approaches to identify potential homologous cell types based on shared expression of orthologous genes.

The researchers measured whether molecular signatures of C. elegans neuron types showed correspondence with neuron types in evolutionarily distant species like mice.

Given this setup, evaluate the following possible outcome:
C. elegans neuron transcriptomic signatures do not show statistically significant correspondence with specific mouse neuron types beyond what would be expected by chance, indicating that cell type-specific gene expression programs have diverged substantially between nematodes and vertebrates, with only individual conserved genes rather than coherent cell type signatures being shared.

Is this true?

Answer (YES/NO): NO